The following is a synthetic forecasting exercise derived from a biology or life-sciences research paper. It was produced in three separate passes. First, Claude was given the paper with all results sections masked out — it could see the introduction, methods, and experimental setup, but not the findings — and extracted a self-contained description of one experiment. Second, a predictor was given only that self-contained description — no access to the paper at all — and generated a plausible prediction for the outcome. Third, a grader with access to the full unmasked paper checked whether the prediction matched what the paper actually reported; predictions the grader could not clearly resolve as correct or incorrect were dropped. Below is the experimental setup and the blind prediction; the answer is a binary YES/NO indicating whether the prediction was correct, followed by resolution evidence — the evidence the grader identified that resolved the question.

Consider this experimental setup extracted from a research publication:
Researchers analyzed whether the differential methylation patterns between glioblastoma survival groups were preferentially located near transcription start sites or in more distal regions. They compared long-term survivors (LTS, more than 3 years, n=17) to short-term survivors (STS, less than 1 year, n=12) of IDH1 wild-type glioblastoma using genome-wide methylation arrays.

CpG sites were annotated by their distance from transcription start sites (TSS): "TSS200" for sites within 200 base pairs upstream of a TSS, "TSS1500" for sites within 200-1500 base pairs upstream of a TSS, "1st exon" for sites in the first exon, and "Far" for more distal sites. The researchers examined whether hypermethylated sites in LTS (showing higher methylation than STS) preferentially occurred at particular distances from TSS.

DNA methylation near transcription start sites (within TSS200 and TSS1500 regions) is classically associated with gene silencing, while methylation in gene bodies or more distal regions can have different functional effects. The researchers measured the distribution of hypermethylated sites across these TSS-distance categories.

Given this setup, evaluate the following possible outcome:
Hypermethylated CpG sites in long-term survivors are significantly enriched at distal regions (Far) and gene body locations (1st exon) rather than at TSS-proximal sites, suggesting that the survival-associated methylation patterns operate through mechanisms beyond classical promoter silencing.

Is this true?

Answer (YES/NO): NO